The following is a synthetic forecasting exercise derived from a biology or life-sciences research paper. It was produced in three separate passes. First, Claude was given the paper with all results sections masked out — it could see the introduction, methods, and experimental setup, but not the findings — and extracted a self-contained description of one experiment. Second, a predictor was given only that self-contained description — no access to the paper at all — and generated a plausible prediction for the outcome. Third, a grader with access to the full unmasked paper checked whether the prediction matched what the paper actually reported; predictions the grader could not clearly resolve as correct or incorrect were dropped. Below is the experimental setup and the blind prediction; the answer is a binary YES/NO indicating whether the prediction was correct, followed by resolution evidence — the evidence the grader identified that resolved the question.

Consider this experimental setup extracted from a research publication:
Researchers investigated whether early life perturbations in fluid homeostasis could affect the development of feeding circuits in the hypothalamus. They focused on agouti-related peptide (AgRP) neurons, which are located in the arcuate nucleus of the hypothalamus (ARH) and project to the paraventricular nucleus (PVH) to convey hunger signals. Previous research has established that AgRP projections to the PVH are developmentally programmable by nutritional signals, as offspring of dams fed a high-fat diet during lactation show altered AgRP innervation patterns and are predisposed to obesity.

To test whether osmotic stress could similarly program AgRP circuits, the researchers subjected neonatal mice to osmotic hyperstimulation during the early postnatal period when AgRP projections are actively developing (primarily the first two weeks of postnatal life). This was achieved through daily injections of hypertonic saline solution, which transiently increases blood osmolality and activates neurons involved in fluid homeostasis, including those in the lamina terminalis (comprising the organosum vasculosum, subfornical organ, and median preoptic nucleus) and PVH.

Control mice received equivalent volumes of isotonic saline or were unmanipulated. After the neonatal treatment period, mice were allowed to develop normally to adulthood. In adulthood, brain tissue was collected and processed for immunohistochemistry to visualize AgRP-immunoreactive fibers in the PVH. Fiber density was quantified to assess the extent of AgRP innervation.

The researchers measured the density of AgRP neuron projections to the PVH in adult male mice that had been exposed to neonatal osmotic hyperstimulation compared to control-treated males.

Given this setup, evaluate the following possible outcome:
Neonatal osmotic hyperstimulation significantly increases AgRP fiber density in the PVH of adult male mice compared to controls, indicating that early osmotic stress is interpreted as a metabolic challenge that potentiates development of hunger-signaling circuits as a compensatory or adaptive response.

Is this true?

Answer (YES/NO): YES